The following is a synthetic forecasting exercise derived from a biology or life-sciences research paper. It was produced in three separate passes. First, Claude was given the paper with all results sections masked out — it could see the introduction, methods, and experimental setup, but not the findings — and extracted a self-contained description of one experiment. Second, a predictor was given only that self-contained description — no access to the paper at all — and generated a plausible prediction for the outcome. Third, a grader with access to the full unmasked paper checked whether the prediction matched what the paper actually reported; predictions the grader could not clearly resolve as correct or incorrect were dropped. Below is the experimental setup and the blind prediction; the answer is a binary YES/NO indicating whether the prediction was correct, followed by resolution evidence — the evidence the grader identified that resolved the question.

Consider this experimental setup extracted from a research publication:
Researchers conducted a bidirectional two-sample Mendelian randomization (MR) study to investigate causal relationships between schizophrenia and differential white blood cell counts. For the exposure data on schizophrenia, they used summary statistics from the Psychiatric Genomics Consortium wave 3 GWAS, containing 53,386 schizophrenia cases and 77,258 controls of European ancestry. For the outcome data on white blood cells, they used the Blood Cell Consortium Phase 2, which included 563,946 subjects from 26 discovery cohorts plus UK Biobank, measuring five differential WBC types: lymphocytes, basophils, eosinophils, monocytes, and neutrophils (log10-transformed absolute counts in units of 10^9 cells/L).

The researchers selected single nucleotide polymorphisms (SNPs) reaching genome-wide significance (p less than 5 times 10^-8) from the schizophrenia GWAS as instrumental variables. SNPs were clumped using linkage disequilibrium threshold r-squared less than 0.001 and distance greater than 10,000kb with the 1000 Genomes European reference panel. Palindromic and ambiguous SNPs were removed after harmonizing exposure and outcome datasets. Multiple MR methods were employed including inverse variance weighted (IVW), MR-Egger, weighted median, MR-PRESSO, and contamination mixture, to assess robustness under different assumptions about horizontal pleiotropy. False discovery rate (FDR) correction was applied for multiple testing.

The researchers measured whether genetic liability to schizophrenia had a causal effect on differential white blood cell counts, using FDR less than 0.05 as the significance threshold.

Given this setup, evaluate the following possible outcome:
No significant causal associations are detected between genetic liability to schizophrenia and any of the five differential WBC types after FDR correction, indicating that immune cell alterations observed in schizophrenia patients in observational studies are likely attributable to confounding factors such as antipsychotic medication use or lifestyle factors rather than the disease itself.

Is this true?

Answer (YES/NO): NO